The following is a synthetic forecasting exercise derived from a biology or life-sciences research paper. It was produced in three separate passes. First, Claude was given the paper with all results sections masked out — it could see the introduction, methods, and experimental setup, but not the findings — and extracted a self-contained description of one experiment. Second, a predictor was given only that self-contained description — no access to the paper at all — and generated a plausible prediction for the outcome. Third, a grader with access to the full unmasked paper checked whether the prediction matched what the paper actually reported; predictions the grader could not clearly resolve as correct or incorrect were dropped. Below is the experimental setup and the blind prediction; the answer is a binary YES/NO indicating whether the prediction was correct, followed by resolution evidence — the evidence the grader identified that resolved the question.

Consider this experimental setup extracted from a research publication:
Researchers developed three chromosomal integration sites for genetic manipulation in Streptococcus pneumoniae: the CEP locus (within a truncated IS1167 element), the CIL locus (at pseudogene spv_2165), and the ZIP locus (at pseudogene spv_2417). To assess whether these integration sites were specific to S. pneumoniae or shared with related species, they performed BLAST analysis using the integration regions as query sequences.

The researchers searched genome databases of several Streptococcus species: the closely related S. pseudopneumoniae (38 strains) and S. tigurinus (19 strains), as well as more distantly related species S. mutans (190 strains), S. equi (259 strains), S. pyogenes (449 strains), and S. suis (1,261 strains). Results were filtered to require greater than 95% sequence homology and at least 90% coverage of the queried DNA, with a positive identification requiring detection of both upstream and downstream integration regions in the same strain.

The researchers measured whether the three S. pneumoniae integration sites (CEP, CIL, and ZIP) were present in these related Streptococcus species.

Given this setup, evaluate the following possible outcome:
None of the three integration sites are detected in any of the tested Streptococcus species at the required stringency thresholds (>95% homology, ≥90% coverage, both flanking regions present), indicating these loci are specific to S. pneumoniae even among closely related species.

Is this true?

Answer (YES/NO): YES